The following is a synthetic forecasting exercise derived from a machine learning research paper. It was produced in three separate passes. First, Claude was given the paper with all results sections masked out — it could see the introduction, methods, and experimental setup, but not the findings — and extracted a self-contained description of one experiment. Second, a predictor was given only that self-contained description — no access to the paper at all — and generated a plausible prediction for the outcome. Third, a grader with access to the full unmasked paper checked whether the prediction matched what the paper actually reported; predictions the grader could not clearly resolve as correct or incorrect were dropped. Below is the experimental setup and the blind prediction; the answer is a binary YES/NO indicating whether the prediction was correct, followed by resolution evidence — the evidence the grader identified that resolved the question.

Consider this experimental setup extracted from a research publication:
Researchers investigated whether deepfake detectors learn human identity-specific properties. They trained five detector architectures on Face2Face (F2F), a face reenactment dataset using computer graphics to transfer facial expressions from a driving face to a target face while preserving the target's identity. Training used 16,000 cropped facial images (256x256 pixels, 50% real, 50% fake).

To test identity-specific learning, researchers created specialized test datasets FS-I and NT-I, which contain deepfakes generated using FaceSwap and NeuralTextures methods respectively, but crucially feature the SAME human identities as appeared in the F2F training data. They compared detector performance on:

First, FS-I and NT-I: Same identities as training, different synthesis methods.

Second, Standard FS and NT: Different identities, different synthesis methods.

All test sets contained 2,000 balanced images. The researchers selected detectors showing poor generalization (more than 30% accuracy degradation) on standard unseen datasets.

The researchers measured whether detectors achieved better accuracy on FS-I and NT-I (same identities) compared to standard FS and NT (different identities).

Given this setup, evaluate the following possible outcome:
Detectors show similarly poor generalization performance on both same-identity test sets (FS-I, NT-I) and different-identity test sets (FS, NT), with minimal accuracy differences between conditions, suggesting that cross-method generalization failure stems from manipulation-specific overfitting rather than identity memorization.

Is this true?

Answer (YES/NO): YES